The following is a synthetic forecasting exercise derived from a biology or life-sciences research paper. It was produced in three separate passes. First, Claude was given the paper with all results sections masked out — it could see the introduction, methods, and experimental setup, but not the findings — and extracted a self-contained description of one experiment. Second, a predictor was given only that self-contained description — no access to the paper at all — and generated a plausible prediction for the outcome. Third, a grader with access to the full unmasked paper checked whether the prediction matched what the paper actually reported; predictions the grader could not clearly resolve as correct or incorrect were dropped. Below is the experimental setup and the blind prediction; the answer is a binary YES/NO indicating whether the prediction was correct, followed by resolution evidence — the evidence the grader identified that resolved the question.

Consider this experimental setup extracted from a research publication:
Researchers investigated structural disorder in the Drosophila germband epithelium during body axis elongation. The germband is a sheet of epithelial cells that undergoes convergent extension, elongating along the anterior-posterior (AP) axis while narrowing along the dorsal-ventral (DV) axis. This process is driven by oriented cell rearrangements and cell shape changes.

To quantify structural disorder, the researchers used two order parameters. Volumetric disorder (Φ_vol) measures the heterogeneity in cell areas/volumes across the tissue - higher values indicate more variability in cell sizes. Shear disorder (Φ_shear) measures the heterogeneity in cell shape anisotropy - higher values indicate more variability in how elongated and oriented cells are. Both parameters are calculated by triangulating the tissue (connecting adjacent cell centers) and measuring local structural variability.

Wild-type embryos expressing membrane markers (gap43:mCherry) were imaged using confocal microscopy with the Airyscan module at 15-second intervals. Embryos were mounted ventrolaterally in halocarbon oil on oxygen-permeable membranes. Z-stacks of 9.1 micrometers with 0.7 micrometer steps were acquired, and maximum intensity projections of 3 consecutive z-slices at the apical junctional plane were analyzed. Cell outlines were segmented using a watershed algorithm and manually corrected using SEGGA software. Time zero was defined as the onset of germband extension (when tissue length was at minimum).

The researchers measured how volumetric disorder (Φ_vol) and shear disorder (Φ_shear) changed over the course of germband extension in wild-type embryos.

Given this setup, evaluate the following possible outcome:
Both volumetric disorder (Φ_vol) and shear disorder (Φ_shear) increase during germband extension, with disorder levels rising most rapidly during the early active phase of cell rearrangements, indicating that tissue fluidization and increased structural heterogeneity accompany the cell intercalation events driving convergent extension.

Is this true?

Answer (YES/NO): YES